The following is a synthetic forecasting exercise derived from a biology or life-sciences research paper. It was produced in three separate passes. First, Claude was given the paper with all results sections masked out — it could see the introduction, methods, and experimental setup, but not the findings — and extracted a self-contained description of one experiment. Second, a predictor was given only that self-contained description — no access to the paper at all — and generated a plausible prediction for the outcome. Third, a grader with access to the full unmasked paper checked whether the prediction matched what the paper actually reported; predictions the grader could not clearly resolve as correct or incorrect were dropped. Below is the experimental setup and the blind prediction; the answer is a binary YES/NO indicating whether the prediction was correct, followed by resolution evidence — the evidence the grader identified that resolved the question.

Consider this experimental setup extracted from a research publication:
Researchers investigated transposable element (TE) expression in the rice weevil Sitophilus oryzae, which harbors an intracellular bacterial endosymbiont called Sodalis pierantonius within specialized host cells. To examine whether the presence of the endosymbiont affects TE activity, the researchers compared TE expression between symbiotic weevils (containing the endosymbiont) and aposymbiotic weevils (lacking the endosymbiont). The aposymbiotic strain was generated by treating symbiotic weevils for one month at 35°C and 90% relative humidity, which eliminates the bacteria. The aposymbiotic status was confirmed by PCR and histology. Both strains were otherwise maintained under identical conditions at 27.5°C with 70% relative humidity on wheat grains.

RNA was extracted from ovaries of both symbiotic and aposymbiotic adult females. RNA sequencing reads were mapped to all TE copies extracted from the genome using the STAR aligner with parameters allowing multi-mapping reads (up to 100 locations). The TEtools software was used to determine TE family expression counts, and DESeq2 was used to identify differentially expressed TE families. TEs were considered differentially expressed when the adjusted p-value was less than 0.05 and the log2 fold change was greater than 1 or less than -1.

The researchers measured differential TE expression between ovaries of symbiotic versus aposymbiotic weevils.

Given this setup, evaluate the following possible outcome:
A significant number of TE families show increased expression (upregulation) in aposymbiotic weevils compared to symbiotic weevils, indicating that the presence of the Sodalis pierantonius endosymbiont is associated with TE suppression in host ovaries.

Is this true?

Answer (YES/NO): NO